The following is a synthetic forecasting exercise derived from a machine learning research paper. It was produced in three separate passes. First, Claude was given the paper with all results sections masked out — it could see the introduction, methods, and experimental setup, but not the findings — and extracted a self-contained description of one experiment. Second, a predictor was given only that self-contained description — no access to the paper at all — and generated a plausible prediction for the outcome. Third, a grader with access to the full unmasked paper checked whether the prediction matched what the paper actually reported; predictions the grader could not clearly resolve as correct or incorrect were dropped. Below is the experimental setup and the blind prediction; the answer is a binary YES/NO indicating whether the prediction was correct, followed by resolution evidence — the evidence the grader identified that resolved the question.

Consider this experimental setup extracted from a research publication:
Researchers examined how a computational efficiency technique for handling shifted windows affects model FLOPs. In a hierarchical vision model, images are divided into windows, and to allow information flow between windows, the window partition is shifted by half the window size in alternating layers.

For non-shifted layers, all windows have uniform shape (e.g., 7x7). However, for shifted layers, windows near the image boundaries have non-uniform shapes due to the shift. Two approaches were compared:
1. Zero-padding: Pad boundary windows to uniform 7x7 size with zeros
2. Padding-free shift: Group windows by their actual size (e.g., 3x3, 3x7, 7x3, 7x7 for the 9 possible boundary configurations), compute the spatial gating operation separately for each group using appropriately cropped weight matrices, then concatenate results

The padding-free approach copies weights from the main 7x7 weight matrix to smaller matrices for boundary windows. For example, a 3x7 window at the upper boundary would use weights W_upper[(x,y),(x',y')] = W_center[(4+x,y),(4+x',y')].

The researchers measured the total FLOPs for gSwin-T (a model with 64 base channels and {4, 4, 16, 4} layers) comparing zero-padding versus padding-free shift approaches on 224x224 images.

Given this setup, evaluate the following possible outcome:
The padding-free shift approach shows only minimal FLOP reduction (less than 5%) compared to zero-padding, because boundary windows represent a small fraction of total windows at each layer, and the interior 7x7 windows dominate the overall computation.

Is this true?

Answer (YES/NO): NO